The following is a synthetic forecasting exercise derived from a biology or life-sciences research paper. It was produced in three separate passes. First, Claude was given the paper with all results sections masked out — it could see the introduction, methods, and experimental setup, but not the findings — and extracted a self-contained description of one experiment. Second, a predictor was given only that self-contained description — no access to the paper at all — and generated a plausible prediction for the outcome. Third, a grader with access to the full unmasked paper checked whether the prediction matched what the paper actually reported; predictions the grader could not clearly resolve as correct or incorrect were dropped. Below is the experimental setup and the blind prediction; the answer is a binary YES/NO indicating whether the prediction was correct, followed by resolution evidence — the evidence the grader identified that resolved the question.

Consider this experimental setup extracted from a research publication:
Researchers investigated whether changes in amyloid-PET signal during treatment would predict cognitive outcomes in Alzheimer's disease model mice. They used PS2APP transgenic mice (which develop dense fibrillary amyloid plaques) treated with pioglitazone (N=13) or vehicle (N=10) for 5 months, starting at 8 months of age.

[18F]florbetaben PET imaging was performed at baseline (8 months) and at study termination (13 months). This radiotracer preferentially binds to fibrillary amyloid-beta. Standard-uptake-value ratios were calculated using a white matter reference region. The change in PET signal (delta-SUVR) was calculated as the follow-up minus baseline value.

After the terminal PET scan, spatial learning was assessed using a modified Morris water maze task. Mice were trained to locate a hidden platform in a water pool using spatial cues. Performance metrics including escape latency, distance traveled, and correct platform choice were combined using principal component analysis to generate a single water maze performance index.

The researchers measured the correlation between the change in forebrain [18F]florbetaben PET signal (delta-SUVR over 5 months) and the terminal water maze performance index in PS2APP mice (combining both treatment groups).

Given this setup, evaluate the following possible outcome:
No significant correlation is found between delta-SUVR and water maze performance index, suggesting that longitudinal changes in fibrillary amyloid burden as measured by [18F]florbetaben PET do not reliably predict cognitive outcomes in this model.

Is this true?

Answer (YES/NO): NO